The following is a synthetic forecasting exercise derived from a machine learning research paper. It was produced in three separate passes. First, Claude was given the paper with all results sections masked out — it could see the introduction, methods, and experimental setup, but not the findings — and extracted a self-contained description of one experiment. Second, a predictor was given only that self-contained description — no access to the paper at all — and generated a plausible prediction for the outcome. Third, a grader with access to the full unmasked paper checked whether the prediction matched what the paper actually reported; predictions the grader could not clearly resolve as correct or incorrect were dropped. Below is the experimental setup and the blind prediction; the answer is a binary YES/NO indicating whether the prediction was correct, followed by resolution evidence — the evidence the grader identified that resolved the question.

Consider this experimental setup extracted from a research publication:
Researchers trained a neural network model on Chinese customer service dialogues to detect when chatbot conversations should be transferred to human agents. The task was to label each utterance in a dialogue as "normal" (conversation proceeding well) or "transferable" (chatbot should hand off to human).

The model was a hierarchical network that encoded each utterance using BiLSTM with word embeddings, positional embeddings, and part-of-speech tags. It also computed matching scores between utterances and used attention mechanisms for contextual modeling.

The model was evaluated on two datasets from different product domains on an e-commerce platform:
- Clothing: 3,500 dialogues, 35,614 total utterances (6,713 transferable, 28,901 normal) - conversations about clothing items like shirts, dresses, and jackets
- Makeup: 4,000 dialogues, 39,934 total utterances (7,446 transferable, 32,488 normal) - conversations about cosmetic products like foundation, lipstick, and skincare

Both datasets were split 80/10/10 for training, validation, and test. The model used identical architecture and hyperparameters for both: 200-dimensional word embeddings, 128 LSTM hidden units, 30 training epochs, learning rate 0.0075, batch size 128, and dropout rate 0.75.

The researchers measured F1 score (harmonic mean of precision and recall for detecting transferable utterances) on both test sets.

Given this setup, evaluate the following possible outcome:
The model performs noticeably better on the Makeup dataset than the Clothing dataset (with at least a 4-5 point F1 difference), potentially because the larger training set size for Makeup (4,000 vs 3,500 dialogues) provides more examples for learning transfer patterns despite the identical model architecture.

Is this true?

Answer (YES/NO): NO